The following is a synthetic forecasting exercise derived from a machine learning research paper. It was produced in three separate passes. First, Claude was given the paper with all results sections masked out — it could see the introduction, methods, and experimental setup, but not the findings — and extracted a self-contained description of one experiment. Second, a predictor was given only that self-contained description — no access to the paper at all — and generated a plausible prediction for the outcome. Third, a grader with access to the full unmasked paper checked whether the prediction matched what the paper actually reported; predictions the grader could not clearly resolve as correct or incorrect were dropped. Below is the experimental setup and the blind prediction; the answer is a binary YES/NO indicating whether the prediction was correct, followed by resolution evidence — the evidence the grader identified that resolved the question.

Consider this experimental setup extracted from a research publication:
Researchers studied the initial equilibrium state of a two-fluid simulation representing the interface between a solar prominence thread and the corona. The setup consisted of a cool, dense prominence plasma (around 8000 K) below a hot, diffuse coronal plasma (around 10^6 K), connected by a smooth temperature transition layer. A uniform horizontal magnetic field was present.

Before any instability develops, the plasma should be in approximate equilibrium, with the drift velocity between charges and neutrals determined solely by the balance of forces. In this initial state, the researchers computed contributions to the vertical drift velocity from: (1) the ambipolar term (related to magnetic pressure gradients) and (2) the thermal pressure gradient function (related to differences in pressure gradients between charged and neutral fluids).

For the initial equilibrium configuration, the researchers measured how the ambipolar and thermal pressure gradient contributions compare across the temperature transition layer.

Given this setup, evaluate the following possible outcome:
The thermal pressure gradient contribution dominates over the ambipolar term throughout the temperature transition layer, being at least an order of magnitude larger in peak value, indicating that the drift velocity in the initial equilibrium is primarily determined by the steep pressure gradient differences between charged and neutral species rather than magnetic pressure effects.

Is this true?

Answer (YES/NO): NO